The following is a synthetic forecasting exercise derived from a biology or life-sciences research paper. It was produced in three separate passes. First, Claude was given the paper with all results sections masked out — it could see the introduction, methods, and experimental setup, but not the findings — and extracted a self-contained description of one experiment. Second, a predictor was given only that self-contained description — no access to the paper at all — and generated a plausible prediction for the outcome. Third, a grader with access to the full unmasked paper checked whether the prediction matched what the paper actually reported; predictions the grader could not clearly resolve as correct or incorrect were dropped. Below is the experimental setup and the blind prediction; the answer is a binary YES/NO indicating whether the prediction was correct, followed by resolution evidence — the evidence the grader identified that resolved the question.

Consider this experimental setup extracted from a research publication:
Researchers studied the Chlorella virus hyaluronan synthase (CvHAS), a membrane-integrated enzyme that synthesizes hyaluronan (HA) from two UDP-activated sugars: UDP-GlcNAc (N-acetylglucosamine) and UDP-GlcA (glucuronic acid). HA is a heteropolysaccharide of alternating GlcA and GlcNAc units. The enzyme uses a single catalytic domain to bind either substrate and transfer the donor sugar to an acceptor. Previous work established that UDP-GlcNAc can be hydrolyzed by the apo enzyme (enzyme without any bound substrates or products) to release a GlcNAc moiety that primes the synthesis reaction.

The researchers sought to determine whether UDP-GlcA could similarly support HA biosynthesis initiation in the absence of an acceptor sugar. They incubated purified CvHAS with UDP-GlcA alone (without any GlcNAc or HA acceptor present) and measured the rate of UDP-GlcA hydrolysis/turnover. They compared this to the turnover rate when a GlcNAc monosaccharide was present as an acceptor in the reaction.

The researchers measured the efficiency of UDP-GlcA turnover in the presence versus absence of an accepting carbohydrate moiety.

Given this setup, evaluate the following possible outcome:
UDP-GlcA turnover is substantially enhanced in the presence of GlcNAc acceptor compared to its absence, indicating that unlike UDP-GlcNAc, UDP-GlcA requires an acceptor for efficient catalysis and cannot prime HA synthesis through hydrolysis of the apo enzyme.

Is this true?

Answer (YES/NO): YES